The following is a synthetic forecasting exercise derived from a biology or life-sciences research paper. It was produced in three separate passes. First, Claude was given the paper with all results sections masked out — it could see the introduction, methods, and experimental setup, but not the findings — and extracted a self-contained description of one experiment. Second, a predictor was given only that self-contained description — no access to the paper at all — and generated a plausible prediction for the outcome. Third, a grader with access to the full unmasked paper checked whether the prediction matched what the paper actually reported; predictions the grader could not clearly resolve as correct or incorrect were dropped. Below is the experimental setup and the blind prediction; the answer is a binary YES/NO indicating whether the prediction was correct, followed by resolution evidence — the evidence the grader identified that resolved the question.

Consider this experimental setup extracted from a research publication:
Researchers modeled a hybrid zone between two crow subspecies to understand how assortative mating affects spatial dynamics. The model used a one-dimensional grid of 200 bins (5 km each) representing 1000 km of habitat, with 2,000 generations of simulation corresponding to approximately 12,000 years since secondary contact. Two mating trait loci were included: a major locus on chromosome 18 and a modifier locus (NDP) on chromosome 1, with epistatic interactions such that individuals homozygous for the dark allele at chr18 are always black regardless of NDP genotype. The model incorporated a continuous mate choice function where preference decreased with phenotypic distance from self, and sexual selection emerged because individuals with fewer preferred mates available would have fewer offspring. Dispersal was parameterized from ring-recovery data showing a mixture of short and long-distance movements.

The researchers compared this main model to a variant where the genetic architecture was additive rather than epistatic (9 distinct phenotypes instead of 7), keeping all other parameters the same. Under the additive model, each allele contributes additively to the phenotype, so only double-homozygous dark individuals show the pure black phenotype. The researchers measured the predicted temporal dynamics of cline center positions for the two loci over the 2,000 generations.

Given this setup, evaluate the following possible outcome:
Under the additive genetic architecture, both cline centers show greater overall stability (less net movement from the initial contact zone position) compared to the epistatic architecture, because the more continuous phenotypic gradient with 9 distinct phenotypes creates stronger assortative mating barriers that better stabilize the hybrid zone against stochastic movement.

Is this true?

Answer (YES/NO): NO